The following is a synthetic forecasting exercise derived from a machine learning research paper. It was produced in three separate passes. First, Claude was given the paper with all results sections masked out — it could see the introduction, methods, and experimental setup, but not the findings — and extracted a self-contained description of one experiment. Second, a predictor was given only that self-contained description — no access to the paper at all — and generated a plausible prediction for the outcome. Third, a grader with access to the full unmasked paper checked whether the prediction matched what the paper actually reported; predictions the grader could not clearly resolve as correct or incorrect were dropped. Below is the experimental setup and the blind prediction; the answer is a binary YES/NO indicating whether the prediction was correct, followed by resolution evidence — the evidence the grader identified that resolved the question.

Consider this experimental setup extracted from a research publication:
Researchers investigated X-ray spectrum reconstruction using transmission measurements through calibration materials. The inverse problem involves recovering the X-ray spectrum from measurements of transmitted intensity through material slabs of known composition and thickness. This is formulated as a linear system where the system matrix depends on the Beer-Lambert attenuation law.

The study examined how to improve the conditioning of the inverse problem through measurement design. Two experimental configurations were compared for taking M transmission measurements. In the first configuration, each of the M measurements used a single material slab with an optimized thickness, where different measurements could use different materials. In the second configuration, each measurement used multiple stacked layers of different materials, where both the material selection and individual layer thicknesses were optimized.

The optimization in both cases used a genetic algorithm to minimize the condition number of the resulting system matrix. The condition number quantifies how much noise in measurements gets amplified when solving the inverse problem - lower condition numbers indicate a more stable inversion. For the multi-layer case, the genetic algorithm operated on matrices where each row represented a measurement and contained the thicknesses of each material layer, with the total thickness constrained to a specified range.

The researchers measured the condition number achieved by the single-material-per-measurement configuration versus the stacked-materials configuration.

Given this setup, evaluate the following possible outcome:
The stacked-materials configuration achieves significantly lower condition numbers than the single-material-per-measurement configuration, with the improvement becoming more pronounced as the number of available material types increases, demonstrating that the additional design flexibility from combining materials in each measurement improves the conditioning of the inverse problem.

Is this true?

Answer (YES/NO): NO